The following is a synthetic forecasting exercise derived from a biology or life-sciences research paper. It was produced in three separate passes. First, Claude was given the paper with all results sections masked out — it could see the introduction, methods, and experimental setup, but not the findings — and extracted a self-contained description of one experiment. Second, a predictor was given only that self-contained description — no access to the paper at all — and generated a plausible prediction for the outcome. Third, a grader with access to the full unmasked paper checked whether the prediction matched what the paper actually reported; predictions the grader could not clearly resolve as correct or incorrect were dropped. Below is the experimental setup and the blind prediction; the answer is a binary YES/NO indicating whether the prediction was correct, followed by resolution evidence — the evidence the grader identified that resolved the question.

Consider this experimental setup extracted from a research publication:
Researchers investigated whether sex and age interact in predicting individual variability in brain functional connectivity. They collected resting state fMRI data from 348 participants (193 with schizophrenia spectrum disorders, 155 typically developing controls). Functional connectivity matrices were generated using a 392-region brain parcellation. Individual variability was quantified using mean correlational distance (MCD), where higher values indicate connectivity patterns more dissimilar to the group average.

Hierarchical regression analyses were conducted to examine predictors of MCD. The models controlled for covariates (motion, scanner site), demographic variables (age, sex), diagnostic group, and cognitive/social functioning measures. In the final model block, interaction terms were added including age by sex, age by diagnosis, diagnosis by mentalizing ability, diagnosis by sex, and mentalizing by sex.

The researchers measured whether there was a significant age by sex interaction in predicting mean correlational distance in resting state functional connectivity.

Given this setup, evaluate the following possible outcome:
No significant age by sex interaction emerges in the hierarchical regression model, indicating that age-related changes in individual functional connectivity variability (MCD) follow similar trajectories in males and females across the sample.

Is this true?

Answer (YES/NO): YES